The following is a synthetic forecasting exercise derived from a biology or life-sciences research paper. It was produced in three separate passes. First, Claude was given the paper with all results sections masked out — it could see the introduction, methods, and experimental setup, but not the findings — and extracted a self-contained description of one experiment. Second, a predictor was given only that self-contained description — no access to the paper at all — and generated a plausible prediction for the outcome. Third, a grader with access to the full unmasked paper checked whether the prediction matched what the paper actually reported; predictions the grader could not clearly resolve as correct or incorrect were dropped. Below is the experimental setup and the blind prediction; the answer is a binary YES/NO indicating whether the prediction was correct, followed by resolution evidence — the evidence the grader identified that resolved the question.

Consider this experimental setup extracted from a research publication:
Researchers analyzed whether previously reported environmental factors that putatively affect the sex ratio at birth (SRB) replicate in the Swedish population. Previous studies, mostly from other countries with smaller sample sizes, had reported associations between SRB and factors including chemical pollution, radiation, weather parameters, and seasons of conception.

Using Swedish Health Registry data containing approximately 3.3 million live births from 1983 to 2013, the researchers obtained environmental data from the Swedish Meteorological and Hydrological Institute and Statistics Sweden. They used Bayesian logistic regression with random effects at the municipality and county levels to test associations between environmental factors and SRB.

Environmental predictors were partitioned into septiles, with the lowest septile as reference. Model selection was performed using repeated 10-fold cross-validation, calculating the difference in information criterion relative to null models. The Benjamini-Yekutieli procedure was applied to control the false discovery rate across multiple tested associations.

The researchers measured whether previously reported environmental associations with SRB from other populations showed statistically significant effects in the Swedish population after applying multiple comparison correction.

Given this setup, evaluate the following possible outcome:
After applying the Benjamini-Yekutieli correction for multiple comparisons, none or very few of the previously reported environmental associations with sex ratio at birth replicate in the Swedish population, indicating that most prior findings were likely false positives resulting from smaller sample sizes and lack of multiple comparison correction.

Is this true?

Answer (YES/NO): YES